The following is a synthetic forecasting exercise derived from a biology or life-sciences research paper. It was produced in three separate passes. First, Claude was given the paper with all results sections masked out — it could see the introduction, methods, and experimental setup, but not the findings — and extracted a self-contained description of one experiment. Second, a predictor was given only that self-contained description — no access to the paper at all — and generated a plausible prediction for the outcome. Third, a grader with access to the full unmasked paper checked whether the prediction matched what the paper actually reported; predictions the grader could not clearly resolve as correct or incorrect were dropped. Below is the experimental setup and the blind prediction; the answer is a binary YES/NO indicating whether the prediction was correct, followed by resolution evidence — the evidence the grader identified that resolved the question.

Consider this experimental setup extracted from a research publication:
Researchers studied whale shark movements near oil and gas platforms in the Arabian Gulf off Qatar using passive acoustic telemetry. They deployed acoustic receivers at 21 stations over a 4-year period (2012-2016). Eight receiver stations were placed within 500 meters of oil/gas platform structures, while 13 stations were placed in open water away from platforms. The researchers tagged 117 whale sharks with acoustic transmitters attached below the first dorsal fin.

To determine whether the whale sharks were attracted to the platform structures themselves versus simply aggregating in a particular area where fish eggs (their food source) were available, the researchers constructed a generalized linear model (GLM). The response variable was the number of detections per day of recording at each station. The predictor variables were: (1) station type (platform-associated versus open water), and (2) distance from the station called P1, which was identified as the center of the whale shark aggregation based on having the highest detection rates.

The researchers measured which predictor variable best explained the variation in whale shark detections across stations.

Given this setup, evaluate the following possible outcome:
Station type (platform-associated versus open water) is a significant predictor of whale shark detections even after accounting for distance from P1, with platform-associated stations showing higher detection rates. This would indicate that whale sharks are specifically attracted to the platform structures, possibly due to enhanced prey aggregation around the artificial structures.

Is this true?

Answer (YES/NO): NO